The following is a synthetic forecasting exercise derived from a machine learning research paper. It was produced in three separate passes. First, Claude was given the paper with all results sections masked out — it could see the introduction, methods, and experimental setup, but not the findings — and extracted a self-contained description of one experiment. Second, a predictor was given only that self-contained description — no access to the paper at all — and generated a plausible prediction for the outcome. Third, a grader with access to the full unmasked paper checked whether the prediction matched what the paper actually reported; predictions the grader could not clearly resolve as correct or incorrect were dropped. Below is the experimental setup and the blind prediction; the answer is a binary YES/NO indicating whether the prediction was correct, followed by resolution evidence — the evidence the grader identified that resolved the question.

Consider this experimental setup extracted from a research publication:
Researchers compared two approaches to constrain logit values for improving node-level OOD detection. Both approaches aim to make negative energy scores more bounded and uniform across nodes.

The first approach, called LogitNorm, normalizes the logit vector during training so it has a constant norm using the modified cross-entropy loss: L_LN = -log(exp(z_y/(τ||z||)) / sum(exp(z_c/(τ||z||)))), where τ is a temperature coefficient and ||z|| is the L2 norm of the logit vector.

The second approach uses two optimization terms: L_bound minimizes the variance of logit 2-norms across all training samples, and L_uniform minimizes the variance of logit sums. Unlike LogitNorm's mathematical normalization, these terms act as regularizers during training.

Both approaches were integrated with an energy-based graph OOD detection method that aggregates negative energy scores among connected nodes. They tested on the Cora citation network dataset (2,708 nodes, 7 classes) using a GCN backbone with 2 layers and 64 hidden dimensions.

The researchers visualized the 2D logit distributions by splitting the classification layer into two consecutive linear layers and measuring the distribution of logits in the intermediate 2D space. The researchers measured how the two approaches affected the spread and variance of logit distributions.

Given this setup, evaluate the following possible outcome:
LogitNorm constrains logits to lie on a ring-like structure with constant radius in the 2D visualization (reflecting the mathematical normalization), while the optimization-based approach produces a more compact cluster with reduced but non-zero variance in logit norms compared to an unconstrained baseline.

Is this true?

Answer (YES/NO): NO